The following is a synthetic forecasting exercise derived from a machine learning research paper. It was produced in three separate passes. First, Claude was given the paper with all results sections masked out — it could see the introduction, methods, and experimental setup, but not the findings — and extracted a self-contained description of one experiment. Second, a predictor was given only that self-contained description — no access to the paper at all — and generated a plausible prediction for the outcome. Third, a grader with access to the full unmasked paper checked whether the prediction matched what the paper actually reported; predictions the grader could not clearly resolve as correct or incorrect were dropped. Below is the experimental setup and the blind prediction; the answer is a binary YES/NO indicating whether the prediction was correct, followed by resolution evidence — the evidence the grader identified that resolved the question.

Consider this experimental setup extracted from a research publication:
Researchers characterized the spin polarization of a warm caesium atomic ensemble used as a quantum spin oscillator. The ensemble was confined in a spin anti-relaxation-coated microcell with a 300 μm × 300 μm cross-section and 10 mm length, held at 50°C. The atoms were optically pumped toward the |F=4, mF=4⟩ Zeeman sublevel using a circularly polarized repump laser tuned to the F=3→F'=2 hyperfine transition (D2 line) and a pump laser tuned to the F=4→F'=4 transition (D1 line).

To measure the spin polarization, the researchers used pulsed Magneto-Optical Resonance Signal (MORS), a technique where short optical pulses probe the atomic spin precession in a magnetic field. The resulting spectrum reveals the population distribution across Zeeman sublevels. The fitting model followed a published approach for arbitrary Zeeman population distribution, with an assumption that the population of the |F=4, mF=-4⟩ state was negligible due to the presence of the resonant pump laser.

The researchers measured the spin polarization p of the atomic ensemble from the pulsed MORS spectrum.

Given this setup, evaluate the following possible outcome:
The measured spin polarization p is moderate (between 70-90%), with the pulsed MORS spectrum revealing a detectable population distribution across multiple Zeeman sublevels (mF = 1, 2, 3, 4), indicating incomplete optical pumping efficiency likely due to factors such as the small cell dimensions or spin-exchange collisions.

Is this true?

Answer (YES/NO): YES